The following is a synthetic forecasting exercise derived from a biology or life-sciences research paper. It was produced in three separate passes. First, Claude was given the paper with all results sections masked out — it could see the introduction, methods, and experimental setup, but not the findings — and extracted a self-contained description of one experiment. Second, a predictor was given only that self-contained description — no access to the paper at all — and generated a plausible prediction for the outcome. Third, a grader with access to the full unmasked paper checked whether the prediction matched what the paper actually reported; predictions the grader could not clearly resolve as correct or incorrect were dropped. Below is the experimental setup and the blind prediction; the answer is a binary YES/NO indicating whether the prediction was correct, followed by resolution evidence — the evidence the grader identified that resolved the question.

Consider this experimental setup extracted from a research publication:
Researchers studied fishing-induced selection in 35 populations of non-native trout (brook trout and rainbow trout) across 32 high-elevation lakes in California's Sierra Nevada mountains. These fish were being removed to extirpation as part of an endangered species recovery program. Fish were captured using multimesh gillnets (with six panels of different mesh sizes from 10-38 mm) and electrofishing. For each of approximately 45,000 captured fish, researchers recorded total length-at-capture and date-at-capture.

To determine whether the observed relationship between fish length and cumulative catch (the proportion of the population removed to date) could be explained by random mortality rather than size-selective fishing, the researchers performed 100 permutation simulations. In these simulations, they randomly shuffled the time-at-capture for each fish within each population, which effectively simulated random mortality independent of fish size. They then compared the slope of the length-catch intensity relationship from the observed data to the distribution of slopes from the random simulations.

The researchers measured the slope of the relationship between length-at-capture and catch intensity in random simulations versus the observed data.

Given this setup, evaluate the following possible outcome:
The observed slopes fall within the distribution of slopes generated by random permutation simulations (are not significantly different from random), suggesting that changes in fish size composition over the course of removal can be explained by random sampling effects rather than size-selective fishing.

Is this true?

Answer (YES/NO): NO